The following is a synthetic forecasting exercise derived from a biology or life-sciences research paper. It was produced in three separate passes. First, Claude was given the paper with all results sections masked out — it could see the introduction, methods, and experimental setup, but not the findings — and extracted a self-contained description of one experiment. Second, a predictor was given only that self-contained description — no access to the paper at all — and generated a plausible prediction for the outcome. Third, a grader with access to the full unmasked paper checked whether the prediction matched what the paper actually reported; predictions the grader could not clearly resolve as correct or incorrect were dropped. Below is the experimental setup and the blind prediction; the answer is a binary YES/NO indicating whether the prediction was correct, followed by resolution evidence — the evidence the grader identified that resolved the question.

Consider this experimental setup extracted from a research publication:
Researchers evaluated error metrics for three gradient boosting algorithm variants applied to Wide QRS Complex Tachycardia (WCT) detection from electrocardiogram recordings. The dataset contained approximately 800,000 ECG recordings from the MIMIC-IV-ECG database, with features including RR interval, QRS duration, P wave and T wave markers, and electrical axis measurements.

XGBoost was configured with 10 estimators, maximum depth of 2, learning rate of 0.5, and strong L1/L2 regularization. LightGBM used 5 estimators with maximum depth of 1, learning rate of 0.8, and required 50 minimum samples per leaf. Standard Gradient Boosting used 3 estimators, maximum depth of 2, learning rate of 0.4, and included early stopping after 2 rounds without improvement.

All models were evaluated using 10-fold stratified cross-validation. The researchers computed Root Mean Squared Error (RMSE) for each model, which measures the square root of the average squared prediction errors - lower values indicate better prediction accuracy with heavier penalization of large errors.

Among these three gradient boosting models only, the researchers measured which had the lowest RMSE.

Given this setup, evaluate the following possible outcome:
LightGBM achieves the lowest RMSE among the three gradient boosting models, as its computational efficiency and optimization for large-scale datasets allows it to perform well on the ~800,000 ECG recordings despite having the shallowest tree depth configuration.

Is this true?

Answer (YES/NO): NO